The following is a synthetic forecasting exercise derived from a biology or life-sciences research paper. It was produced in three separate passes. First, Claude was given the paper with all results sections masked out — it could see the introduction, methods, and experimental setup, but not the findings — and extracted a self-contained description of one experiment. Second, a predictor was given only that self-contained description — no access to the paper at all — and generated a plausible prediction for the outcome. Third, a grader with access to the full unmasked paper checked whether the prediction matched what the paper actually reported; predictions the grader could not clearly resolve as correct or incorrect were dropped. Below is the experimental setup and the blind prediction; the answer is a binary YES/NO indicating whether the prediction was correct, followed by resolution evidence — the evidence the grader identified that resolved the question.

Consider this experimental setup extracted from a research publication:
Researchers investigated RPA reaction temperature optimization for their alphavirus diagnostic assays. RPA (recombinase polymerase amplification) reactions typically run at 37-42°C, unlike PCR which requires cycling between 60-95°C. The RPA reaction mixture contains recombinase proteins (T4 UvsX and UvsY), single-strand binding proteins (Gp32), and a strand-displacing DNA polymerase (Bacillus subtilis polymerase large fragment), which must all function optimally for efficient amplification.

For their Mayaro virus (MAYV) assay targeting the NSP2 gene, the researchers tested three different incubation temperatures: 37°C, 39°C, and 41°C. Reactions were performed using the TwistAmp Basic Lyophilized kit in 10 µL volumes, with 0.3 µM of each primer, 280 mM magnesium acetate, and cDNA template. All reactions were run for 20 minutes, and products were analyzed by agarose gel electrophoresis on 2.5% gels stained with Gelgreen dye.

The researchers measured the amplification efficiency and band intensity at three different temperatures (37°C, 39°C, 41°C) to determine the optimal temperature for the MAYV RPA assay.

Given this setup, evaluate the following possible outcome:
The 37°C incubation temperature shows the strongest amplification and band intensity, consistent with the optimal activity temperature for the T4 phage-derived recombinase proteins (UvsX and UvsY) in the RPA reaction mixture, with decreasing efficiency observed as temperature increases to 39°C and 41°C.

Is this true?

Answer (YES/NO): NO